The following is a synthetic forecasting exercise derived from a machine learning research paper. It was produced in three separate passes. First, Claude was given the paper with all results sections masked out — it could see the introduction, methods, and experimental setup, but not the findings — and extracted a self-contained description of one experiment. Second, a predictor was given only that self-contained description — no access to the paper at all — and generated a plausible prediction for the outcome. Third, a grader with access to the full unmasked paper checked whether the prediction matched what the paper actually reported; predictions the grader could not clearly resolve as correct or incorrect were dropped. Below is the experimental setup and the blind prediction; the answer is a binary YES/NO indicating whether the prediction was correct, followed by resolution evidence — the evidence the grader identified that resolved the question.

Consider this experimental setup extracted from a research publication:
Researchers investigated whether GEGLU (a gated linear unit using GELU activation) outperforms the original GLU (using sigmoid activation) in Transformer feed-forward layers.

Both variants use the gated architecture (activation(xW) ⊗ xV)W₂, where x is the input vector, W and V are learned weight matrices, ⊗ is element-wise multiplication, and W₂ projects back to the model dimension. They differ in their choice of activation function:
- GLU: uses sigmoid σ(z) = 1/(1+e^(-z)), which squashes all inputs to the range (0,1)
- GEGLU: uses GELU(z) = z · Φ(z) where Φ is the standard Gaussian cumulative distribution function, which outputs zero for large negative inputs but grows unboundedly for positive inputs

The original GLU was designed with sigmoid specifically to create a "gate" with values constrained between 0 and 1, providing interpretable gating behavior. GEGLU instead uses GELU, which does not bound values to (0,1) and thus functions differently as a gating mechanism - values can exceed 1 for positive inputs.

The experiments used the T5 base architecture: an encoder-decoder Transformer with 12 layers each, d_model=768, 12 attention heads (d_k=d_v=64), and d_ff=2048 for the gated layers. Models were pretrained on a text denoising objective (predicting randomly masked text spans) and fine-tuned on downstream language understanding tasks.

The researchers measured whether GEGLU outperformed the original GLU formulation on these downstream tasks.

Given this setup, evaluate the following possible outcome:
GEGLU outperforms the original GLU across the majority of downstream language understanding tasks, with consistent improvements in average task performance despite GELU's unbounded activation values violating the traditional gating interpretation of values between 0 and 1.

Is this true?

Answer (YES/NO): NO